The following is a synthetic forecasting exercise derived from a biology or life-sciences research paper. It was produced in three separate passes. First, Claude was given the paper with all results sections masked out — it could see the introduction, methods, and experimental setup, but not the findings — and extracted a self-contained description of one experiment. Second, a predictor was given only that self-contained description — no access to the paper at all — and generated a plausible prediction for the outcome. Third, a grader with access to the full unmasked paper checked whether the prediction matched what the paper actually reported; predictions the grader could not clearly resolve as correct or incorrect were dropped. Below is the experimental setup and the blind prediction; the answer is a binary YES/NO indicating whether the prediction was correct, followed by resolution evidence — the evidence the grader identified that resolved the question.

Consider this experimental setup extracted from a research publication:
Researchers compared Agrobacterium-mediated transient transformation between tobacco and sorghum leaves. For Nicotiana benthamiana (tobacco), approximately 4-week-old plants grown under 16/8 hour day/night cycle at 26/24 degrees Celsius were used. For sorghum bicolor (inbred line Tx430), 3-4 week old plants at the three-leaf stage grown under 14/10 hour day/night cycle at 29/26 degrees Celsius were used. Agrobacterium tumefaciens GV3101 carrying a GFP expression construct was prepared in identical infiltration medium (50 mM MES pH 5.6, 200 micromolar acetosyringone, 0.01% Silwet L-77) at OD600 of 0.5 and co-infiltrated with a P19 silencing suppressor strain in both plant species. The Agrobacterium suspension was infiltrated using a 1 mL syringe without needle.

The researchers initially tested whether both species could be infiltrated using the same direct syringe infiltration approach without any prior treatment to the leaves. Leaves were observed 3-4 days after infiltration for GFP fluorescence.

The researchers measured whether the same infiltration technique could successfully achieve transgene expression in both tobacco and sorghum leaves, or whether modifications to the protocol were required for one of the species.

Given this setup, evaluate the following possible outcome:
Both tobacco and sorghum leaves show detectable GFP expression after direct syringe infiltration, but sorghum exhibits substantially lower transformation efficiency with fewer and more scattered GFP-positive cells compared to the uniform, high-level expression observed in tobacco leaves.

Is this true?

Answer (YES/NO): NO